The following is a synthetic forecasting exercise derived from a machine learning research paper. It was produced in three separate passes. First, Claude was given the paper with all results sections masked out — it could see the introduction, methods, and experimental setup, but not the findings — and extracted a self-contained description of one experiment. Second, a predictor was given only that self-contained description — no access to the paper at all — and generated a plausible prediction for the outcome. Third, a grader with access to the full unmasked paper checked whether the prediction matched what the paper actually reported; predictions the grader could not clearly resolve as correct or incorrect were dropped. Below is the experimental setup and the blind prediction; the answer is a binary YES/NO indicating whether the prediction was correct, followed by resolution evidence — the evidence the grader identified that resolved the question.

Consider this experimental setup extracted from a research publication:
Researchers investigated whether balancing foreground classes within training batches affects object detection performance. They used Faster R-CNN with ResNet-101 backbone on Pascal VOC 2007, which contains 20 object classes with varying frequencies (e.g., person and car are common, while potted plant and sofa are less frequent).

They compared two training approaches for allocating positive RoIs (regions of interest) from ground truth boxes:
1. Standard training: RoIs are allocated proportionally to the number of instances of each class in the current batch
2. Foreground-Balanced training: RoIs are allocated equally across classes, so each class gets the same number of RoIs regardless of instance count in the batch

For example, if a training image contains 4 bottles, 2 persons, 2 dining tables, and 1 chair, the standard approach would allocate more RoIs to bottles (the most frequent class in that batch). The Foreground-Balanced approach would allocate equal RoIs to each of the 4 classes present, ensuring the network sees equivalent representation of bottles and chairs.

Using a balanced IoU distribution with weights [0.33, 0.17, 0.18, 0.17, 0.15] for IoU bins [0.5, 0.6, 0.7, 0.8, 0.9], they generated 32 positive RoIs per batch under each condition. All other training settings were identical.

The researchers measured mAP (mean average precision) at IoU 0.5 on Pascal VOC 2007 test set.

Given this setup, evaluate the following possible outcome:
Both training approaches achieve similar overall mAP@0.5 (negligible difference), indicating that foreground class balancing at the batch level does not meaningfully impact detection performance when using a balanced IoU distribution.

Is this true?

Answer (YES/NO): NO